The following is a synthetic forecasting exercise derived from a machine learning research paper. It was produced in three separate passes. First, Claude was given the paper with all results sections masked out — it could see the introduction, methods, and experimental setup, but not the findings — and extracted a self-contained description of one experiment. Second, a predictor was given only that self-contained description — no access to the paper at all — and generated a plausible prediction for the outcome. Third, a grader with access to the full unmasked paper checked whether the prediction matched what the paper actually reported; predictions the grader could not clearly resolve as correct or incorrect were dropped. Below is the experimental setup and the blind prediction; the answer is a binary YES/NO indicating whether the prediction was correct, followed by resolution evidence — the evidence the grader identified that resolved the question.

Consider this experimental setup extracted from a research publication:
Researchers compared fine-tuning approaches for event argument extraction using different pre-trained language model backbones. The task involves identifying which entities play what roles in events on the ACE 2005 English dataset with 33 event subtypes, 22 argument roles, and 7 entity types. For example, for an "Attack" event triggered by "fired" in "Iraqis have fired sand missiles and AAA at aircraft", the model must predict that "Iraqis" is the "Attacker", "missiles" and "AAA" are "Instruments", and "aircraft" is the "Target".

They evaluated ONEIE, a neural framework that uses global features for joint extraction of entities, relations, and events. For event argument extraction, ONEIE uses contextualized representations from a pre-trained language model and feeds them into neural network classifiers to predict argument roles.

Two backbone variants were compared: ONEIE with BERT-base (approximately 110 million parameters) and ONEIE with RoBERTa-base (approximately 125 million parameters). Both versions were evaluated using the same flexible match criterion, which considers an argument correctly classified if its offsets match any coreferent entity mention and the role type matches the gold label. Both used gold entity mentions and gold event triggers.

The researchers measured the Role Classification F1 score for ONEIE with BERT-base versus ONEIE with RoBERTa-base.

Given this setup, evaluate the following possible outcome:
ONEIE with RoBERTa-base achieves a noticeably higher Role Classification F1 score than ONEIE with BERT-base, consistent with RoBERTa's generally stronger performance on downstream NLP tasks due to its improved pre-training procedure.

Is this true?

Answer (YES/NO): YES